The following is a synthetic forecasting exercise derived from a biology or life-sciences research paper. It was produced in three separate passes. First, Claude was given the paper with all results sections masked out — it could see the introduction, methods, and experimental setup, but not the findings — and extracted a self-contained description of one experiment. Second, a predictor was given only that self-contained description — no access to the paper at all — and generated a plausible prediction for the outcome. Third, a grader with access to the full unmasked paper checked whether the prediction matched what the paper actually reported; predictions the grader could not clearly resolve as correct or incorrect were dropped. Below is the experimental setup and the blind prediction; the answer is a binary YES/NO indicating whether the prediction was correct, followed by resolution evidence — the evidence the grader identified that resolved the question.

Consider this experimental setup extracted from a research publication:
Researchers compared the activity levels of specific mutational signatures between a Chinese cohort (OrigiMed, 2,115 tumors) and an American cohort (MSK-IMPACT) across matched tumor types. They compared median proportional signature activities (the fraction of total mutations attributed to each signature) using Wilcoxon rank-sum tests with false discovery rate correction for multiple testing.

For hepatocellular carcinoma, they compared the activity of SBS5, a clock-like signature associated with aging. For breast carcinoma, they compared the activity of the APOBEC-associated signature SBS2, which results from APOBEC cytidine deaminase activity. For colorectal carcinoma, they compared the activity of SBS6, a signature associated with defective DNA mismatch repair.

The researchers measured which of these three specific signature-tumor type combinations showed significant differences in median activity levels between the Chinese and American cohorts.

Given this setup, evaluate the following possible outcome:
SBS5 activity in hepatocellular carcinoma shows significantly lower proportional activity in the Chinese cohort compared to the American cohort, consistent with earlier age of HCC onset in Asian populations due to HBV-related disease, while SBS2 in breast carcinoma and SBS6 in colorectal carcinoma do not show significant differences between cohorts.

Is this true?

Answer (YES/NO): NO